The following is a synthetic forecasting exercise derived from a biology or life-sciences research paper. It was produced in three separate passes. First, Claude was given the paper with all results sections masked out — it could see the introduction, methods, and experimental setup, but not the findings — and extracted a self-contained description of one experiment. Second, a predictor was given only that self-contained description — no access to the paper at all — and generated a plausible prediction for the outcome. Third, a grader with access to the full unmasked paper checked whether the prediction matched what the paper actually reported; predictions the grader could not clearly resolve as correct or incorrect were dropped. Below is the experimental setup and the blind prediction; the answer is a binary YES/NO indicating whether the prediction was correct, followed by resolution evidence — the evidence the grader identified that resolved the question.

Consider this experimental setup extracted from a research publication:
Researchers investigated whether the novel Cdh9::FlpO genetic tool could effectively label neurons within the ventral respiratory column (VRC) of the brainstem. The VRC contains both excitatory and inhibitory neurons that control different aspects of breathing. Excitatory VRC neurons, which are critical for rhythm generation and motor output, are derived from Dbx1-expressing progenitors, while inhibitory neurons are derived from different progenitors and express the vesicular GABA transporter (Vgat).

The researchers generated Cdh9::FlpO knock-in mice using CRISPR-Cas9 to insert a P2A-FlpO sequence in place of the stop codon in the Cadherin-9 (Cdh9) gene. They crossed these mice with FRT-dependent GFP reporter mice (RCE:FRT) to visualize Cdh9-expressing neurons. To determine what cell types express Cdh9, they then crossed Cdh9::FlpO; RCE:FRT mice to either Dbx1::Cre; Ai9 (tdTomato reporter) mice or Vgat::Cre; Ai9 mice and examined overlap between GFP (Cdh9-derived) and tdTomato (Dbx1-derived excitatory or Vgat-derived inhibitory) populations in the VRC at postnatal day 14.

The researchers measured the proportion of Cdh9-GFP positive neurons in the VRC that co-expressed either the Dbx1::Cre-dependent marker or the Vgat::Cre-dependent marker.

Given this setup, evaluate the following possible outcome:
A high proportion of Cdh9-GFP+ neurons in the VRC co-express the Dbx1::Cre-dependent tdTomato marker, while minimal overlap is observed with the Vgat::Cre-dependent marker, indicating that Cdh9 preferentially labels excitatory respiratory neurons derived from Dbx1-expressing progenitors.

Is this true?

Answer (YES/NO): NO